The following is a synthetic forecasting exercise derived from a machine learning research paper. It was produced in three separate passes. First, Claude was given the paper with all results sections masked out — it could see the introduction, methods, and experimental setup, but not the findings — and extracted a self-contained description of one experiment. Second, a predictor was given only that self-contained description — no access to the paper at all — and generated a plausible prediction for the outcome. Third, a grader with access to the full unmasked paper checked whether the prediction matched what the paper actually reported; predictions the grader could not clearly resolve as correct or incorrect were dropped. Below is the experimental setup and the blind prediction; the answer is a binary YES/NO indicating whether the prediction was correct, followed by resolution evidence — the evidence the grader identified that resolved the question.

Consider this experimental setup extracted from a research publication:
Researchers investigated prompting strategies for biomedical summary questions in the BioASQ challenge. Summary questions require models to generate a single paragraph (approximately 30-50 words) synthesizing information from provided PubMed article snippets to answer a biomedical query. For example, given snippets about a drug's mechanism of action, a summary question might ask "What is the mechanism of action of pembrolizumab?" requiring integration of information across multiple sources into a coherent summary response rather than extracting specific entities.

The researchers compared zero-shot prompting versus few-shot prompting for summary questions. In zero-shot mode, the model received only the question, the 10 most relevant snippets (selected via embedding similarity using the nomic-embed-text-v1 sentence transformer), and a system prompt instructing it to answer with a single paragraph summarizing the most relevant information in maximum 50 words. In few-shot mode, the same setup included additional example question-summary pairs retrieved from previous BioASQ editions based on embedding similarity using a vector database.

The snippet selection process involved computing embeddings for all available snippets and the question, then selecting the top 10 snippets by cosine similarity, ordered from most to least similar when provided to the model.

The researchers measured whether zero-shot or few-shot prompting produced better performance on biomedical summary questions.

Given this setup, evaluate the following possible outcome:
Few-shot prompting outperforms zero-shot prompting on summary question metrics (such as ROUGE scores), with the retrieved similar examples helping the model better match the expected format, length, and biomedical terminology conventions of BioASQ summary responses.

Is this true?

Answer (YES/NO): NO